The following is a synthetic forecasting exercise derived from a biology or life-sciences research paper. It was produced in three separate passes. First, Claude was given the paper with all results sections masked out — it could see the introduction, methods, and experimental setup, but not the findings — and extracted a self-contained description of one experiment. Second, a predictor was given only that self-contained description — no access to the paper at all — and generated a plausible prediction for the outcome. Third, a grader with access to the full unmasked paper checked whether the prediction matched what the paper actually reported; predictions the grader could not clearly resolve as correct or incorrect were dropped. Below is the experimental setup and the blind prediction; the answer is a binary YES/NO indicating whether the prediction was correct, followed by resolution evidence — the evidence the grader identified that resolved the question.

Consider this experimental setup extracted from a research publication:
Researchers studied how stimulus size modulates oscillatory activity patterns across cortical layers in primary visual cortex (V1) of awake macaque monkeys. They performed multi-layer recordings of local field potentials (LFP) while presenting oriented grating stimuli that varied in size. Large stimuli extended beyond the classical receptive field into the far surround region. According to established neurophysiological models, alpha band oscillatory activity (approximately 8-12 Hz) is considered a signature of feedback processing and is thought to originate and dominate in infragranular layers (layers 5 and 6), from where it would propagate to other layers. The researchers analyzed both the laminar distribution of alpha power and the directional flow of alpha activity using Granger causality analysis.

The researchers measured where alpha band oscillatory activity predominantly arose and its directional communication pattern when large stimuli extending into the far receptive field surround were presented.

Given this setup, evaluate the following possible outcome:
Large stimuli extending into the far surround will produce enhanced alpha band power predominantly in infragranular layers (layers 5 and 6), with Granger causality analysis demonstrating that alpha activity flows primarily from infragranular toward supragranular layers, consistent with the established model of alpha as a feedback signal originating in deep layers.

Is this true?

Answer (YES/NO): NO